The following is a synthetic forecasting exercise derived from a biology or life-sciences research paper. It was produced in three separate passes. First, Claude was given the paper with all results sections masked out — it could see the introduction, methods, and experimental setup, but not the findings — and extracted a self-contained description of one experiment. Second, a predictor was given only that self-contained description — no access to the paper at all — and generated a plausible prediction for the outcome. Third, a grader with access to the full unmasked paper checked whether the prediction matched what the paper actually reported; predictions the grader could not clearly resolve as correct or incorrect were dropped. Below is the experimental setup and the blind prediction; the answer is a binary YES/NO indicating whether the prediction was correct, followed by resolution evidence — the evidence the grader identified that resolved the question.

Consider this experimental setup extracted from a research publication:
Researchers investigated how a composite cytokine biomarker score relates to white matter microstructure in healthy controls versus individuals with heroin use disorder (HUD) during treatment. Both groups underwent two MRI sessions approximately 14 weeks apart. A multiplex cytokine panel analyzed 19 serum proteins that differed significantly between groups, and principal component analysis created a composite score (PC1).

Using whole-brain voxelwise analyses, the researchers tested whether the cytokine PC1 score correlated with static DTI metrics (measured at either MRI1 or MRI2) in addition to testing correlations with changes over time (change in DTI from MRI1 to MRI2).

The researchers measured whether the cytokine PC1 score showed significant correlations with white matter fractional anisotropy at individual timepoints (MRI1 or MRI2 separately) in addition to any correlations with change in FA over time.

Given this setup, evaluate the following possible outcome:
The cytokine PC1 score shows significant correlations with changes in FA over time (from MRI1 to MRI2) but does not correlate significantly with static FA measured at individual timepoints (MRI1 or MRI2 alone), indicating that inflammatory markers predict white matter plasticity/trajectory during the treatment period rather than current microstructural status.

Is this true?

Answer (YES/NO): YES